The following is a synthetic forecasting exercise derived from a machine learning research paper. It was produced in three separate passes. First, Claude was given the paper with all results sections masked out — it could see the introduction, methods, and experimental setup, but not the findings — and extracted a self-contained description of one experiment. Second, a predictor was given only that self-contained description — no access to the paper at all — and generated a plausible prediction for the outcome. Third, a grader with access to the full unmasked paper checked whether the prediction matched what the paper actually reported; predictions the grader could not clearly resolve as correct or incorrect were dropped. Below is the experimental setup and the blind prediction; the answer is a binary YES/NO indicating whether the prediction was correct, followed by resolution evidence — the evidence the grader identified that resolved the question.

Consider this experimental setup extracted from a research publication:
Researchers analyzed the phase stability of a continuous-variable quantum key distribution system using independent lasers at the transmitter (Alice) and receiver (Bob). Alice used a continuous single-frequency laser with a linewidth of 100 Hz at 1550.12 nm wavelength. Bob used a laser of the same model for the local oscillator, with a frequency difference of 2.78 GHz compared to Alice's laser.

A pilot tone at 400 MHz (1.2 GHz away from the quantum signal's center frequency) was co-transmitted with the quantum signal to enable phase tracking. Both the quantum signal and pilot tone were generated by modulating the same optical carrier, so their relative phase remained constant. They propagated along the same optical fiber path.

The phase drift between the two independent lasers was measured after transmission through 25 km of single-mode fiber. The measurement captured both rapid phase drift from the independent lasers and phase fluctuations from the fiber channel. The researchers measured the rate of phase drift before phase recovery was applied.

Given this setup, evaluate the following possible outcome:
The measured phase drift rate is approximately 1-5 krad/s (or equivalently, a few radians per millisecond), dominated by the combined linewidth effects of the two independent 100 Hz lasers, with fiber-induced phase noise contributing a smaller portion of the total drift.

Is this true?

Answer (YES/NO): NO